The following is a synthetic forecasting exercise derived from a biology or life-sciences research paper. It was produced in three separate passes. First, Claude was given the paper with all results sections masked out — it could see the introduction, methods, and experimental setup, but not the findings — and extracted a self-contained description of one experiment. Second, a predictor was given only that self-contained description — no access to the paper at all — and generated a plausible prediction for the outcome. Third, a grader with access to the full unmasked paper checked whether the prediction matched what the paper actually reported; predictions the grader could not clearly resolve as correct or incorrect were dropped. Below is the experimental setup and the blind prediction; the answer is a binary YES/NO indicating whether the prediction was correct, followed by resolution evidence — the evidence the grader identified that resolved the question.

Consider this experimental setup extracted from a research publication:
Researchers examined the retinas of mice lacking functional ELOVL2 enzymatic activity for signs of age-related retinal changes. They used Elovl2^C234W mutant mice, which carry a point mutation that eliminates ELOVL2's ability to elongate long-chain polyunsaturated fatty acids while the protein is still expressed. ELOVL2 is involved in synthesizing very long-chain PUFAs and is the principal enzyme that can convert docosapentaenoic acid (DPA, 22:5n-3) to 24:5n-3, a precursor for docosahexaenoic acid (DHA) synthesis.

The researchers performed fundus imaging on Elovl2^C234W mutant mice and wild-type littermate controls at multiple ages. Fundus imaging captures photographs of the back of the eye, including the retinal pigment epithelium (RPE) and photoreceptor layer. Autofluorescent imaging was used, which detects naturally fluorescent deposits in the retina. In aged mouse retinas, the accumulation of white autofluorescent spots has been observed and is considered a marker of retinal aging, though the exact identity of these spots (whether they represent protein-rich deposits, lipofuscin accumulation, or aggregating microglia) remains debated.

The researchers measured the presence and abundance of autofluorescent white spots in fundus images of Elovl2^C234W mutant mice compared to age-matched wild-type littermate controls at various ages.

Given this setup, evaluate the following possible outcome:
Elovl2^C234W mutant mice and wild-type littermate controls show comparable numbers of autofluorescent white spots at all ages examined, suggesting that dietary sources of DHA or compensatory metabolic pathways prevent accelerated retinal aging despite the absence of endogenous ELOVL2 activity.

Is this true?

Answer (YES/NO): NO